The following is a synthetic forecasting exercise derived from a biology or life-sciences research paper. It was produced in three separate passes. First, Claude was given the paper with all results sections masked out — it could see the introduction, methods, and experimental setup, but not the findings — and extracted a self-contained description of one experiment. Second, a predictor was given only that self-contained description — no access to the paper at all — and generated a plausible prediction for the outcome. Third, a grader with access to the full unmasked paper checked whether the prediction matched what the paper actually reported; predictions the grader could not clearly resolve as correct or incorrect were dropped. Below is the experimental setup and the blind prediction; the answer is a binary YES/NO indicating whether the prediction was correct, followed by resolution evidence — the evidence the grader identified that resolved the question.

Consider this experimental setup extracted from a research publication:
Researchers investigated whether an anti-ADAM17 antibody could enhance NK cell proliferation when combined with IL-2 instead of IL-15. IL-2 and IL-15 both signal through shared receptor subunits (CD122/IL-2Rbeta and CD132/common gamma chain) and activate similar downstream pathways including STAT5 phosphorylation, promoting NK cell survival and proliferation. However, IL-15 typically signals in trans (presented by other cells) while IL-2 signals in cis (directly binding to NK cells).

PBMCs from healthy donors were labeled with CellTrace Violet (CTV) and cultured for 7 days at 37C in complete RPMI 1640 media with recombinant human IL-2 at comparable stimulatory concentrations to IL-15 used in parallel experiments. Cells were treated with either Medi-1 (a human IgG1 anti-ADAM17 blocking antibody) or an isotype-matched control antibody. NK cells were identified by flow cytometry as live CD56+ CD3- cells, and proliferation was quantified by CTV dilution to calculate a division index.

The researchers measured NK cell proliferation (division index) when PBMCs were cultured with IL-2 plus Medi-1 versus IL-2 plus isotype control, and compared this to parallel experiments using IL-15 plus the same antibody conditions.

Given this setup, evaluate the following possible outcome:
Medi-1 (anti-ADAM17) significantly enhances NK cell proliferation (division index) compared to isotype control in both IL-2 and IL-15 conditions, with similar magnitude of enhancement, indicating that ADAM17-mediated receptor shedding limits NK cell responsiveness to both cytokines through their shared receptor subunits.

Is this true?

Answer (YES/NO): NO